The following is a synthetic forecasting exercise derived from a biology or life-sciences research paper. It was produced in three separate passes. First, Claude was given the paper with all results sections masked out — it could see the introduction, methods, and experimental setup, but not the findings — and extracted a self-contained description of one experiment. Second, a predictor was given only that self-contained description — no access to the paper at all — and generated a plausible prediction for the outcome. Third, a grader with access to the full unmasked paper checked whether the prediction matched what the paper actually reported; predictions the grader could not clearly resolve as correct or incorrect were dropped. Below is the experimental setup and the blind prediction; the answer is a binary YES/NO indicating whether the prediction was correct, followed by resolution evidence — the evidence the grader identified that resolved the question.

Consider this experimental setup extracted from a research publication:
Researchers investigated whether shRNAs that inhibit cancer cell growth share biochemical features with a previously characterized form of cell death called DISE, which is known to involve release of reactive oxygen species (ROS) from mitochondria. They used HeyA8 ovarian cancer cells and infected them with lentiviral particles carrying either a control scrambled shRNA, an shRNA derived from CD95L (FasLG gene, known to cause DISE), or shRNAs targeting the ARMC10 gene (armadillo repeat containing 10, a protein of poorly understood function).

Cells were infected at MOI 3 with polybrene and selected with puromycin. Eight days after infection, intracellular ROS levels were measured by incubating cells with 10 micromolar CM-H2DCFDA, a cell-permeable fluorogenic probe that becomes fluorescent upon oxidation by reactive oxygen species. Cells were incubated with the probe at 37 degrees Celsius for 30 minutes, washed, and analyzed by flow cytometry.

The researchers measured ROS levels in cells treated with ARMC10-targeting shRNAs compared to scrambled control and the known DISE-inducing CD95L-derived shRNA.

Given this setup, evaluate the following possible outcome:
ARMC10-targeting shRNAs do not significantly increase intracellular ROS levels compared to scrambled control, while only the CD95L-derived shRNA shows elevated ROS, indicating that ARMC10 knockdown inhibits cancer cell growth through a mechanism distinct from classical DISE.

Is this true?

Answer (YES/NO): NO